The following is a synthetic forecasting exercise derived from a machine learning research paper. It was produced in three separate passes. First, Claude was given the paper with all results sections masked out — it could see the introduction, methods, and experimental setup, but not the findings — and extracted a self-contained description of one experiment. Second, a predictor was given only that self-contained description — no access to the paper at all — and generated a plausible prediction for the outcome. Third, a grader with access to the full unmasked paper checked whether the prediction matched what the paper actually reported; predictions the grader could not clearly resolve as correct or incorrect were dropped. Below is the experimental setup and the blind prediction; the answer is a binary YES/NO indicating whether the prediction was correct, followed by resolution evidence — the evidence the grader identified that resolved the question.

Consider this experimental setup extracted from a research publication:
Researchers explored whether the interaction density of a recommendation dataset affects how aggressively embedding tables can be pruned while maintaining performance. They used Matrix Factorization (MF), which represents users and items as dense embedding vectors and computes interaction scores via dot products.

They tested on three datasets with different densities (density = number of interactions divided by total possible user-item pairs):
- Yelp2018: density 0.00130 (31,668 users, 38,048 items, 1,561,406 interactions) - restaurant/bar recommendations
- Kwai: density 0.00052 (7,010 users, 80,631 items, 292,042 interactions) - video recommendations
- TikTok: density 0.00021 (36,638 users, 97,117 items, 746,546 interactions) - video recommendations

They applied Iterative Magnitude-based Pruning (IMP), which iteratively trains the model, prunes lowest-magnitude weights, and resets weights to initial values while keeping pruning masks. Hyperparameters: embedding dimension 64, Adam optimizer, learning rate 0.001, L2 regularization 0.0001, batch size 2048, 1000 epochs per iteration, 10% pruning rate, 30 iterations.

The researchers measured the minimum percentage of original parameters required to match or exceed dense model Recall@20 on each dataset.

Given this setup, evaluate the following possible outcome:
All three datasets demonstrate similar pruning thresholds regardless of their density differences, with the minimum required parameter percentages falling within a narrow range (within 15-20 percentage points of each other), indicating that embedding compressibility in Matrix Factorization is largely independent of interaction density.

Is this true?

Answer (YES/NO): NO